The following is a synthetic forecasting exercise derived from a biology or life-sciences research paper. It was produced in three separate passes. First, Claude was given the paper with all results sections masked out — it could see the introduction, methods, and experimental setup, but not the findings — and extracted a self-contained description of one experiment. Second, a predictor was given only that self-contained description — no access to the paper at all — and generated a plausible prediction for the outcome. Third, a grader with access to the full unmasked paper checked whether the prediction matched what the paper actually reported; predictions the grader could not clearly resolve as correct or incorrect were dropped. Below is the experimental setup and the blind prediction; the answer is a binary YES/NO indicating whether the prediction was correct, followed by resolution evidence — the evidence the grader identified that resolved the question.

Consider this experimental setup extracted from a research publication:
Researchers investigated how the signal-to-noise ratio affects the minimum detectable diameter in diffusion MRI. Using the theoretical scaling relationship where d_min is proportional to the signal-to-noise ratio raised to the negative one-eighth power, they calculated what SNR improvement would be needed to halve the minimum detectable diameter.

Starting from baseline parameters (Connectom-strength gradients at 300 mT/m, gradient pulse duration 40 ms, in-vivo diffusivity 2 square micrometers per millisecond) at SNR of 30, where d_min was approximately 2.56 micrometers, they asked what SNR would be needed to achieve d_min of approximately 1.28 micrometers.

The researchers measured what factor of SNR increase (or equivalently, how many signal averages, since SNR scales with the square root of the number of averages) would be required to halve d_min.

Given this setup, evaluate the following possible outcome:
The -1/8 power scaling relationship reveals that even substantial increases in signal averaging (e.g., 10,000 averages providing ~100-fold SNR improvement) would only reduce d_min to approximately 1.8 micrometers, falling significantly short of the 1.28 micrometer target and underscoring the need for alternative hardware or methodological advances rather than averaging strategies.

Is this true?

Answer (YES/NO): NO